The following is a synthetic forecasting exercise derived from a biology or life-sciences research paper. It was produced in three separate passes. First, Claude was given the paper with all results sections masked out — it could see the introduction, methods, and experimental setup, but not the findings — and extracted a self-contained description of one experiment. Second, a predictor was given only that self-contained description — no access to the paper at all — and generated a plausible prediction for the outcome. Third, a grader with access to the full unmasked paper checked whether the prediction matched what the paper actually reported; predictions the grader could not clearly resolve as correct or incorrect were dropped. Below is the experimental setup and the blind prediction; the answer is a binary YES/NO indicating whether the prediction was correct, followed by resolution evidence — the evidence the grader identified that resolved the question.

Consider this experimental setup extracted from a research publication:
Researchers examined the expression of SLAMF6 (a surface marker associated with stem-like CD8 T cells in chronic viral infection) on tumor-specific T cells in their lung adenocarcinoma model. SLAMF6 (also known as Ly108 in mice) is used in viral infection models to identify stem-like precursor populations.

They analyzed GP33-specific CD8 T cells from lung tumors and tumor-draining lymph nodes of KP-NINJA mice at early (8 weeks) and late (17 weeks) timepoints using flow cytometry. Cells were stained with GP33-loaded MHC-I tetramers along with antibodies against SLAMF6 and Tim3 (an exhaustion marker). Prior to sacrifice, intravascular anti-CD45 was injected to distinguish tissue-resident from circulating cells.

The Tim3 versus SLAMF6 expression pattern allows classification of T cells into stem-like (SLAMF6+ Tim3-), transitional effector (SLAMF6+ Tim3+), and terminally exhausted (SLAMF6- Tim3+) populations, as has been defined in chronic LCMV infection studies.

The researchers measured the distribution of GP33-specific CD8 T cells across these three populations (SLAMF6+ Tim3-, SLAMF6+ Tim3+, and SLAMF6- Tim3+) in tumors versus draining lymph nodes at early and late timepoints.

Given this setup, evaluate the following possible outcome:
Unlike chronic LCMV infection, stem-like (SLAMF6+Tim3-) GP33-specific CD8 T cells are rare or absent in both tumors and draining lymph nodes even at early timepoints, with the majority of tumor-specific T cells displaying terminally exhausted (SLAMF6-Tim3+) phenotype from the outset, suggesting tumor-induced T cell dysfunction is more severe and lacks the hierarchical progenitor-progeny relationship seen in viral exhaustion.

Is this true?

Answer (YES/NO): NO